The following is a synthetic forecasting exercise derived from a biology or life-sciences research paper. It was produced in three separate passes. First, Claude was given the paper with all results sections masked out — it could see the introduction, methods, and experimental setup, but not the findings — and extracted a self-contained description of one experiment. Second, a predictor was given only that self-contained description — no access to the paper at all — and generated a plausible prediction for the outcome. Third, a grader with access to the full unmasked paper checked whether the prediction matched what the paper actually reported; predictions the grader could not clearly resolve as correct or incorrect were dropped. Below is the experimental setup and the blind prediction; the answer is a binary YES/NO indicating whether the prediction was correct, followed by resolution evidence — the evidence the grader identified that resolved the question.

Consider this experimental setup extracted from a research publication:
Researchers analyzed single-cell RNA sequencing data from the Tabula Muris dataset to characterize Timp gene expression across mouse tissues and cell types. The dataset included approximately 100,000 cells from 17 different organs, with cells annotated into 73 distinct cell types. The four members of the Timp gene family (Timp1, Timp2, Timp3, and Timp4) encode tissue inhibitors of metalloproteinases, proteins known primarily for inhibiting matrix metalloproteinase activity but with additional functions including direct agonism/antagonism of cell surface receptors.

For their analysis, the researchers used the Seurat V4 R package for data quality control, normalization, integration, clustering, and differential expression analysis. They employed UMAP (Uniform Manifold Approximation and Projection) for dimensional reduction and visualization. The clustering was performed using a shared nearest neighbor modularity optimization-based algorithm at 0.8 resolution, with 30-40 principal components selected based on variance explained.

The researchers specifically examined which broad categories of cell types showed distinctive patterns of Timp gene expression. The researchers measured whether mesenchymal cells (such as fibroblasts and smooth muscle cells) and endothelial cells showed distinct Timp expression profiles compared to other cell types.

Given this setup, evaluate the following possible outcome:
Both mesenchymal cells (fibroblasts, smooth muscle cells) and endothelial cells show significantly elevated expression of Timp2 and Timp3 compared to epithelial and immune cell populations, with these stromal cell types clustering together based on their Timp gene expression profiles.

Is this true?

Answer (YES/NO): NO